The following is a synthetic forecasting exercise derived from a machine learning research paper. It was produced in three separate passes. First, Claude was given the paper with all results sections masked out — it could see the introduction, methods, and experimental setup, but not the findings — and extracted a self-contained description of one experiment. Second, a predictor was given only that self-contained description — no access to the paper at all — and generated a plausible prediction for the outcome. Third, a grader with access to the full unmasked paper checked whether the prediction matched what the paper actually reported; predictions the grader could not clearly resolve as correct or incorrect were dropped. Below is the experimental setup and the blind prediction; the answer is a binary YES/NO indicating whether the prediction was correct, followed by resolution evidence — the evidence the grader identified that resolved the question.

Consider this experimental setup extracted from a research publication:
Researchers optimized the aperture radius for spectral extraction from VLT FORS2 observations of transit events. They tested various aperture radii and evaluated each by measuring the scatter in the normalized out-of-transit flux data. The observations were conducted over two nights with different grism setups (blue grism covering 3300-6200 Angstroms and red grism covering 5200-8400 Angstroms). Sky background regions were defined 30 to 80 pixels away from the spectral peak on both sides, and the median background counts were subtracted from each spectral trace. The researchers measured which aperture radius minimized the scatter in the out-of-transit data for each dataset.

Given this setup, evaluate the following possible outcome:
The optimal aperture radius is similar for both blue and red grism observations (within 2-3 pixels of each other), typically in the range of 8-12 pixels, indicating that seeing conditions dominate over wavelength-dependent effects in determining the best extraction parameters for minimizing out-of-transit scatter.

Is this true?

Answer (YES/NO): NO